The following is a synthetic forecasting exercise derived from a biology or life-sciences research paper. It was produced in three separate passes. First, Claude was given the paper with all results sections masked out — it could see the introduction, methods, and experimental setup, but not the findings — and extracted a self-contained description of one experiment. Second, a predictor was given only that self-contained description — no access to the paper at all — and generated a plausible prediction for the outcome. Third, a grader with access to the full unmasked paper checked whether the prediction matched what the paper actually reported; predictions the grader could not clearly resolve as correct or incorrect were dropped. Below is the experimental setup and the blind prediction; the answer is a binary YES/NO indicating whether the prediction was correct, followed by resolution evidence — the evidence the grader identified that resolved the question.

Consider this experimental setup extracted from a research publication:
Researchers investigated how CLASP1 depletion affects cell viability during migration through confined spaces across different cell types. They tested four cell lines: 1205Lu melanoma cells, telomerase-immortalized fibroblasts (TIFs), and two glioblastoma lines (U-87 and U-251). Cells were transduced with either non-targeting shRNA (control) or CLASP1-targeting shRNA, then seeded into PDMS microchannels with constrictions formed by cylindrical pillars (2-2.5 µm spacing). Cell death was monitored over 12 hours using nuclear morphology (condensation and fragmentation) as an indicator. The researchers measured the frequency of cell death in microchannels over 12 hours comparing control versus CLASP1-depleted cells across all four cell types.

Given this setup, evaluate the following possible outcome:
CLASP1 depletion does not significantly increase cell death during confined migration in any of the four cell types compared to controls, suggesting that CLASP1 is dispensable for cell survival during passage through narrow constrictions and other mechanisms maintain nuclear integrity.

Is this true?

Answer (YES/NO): NO